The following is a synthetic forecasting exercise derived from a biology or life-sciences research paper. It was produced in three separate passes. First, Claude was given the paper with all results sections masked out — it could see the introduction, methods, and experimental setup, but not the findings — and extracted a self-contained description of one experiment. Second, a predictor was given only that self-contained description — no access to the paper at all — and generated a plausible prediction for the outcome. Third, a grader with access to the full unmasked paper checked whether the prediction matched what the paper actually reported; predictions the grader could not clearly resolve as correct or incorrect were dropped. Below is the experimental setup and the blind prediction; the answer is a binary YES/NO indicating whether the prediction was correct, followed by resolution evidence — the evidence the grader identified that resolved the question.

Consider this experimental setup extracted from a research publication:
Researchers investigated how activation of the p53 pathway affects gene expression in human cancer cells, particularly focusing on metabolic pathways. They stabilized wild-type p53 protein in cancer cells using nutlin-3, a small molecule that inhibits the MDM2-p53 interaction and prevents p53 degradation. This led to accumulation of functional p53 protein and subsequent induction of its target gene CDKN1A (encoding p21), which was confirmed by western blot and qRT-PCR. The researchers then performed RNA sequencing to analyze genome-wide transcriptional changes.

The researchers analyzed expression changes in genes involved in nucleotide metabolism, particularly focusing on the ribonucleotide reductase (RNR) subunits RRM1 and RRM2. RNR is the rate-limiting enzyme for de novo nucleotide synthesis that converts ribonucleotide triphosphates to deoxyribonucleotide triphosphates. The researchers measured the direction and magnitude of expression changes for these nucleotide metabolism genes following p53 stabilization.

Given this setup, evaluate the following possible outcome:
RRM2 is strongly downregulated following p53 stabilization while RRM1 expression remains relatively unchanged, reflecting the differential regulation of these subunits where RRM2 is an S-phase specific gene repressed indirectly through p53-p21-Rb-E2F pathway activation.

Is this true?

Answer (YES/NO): NO